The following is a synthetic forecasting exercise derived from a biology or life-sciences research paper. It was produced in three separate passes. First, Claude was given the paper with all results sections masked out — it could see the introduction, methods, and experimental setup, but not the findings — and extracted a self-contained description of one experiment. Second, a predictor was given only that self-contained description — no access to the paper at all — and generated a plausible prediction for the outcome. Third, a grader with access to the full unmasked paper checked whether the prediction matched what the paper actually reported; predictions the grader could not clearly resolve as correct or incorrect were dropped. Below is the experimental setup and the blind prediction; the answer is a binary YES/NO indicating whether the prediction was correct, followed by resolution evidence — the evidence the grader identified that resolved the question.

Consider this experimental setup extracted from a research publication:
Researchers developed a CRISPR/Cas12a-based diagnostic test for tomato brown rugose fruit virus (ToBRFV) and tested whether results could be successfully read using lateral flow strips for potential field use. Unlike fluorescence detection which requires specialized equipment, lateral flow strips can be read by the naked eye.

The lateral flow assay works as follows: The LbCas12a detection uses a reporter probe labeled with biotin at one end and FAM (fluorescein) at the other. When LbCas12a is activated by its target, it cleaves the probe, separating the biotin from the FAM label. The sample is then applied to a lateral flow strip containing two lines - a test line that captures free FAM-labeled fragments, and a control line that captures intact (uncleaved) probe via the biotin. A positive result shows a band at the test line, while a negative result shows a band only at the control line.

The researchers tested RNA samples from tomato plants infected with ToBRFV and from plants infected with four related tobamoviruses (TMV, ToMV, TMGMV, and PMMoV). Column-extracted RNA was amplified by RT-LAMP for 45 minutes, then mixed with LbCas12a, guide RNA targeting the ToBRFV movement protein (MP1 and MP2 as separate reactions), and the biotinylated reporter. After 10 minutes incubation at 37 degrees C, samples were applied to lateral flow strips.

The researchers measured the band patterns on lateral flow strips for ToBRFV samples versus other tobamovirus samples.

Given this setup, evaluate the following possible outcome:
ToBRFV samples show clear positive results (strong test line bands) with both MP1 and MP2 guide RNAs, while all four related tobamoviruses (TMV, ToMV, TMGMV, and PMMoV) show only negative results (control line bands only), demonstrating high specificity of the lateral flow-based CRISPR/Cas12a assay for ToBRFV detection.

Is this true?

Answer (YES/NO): YES